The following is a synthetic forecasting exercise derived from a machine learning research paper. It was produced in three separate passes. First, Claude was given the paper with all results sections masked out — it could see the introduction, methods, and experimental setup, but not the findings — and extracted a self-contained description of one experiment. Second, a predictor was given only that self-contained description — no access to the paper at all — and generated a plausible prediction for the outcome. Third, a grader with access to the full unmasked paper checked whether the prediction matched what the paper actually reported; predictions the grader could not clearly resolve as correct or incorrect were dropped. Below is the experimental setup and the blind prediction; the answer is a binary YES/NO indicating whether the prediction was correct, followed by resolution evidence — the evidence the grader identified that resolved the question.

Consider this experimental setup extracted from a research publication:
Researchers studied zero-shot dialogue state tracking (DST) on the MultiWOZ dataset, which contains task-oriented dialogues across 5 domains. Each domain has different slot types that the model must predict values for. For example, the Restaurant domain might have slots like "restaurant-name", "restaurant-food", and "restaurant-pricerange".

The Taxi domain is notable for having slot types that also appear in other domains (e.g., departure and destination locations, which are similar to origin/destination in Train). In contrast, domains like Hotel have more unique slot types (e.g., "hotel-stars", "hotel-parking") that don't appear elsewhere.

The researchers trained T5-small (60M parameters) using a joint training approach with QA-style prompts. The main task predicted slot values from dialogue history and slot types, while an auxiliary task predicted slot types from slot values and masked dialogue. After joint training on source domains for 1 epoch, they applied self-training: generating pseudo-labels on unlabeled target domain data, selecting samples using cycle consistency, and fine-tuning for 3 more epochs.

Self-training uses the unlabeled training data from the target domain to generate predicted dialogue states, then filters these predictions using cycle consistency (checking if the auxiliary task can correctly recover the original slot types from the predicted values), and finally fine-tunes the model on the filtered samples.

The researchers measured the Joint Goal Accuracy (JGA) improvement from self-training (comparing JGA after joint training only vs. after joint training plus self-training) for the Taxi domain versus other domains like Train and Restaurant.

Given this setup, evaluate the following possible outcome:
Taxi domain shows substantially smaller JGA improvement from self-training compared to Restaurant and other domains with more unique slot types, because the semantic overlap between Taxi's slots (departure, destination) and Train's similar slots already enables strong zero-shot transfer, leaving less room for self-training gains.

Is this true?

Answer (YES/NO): YES